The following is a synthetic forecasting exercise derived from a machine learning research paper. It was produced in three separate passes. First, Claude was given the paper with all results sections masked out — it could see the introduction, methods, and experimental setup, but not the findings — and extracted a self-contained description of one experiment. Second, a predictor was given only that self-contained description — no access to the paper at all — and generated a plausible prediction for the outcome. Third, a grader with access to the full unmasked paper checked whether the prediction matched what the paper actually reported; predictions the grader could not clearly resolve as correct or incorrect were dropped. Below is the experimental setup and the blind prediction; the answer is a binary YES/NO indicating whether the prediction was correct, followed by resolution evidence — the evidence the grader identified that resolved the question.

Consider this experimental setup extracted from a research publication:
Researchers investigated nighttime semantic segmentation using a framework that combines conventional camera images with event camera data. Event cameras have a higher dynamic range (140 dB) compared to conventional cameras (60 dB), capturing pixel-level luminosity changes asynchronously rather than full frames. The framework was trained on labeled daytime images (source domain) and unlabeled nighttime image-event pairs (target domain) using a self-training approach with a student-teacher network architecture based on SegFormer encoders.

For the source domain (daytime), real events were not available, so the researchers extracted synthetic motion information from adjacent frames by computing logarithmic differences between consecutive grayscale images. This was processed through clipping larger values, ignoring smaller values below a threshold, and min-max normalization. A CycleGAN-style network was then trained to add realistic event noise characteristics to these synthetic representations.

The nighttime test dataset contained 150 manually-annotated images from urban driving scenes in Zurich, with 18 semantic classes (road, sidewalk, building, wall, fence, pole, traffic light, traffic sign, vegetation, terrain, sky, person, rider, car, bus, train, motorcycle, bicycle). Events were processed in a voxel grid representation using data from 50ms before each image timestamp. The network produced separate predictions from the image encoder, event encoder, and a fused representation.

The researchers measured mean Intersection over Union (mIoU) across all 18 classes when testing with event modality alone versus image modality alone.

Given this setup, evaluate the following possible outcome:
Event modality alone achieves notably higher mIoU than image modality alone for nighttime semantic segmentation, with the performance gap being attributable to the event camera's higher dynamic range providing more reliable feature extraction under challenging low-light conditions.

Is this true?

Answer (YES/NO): NO